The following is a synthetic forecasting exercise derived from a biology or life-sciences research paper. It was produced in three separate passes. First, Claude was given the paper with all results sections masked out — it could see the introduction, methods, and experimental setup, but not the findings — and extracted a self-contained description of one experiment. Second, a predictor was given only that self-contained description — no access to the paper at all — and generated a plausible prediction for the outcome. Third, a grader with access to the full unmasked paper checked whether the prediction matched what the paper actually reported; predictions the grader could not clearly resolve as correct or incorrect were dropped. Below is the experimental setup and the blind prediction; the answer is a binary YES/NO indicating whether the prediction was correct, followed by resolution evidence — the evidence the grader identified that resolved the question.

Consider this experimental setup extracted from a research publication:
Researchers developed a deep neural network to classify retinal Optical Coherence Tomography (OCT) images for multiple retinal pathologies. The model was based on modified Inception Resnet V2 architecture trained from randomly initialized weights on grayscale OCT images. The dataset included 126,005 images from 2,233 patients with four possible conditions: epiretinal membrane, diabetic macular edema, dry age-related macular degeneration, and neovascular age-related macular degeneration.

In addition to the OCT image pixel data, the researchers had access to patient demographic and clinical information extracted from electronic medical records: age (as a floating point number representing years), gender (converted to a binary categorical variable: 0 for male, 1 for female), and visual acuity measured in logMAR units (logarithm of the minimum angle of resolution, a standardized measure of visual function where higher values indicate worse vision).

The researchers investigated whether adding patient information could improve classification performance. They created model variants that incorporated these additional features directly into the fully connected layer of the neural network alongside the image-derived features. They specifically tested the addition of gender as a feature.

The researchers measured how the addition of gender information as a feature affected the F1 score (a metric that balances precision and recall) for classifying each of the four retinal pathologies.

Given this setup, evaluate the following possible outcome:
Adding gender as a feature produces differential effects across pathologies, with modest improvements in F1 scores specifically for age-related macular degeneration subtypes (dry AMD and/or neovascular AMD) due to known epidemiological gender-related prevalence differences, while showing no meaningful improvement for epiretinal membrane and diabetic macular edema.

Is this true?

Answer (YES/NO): NO